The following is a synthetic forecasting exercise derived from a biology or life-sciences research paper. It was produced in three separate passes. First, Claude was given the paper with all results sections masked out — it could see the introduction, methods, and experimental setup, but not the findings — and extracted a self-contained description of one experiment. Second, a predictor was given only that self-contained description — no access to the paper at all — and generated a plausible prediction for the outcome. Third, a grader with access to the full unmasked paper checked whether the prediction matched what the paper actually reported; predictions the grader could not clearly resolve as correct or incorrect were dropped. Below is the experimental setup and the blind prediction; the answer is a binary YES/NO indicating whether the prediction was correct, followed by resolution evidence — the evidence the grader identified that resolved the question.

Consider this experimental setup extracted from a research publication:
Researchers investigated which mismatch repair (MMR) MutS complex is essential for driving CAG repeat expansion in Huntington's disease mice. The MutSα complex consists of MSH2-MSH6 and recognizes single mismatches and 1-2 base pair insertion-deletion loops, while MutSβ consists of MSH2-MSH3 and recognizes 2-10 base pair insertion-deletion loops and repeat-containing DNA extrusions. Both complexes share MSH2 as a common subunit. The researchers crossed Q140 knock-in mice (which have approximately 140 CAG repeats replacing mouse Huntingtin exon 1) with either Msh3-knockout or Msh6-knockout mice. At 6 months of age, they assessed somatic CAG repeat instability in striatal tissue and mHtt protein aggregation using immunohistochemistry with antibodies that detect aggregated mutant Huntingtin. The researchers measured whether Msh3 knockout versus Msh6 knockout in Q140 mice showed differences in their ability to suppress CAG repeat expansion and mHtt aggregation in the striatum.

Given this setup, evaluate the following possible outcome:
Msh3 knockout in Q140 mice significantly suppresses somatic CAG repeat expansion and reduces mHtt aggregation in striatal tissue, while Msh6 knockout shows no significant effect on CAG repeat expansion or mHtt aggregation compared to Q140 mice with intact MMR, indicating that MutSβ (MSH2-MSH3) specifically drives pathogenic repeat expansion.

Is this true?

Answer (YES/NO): YES